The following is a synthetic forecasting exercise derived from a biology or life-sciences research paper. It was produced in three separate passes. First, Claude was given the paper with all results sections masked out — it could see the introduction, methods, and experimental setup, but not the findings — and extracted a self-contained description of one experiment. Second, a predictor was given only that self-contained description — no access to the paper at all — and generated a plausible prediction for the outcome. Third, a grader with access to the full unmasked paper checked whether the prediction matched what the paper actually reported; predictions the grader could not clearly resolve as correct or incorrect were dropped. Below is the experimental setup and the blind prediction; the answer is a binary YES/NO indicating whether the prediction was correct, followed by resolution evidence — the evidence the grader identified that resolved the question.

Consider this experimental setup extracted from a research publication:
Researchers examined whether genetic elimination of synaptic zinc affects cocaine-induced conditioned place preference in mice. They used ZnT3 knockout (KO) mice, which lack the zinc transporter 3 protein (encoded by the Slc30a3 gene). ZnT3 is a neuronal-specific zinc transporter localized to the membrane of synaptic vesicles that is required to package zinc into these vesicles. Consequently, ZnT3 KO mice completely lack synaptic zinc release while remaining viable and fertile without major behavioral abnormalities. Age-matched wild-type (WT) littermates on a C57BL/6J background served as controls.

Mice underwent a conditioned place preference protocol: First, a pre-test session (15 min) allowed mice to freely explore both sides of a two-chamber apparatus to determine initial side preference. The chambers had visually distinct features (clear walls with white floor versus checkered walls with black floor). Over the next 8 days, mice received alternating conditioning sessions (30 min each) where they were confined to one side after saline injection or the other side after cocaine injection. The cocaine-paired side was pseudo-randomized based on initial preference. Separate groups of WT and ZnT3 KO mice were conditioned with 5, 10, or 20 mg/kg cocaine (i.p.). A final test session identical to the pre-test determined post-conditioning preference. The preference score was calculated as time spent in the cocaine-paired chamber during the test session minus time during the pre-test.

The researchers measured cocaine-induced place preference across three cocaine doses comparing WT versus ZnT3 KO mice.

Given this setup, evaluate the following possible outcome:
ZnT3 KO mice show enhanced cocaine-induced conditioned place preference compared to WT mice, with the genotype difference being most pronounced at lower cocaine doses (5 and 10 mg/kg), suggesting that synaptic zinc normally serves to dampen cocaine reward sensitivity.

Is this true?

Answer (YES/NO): NO